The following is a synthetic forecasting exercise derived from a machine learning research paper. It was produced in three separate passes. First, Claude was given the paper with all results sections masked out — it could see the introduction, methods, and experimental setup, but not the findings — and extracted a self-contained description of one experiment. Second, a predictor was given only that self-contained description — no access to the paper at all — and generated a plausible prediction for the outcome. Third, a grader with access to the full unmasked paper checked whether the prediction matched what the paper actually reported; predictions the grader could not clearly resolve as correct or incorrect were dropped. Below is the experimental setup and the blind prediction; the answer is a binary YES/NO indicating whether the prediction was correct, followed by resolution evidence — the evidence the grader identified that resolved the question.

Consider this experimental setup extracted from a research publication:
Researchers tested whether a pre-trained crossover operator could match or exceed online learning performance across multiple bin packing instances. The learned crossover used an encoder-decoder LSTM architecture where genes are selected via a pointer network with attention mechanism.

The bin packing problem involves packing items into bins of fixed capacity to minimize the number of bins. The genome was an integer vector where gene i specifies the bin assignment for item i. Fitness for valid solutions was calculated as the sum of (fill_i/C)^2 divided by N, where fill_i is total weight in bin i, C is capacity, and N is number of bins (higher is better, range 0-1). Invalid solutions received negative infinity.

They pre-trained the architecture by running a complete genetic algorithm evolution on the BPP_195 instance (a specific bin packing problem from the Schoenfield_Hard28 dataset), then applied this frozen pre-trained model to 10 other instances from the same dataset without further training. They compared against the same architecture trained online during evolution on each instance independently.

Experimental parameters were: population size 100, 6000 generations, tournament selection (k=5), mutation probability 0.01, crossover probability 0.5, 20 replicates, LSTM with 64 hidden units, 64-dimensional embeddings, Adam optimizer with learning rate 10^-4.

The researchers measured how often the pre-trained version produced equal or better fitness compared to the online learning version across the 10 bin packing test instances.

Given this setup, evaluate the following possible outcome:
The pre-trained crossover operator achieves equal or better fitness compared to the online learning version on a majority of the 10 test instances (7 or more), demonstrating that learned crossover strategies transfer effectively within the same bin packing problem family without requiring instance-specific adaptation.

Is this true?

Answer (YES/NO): NO